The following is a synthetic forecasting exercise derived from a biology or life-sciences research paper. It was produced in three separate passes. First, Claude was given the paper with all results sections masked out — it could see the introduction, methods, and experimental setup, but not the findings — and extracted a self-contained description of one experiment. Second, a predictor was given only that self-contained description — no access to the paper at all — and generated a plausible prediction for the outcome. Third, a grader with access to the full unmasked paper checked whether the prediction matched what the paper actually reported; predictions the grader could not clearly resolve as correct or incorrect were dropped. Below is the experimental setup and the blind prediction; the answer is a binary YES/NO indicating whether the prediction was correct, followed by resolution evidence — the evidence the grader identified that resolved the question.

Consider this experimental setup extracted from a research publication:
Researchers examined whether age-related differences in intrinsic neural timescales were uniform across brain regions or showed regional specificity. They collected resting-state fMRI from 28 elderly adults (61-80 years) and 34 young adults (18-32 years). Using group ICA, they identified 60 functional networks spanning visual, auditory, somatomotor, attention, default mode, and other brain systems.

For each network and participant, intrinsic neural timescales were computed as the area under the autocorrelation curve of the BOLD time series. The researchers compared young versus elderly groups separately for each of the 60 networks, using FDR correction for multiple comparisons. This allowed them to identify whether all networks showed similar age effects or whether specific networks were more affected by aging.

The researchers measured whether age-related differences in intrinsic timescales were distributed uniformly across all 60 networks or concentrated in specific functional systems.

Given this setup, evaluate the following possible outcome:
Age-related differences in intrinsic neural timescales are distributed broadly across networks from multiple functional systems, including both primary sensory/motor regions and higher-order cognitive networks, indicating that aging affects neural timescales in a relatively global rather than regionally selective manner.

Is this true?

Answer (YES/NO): YES